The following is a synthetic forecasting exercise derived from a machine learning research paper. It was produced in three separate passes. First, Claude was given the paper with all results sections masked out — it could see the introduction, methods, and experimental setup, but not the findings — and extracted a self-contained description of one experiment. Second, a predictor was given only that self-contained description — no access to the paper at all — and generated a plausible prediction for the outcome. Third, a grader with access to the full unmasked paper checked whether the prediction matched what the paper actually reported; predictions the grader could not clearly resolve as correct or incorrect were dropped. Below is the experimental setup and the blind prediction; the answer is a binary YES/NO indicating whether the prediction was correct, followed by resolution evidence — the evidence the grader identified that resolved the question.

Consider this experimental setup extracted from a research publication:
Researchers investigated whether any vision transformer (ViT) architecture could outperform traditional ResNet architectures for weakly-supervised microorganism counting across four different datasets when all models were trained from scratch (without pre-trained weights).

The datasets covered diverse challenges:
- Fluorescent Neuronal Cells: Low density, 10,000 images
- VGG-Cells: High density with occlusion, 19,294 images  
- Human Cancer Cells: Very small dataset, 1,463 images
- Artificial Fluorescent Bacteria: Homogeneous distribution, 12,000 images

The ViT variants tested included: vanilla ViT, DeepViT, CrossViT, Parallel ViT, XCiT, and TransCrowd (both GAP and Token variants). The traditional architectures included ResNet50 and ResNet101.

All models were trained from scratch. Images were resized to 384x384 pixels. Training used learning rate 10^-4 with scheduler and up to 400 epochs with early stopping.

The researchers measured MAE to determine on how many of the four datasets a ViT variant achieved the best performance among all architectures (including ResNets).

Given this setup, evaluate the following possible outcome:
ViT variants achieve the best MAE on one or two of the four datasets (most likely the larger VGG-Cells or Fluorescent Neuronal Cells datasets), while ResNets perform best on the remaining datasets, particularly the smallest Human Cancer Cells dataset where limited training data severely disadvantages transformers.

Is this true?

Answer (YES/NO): NO